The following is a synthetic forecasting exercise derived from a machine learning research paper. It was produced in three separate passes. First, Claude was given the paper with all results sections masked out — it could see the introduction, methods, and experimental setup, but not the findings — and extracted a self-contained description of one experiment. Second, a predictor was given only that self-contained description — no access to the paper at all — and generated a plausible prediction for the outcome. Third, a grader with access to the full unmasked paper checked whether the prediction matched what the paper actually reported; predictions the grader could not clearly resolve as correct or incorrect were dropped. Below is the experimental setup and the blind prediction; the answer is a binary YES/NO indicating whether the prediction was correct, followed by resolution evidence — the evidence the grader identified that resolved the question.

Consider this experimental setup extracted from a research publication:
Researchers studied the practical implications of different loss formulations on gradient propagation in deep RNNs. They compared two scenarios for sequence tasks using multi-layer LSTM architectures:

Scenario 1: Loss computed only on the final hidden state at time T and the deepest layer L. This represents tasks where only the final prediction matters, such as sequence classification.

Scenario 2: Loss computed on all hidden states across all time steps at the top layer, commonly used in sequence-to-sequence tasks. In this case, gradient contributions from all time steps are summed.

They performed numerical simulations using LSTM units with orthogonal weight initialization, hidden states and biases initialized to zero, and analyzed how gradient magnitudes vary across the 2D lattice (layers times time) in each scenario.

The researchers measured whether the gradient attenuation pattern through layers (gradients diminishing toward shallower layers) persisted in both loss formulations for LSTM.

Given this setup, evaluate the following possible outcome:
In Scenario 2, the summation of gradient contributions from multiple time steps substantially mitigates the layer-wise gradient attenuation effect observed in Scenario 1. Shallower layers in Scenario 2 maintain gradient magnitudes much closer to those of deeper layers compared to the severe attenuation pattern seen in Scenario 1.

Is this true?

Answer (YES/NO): NO